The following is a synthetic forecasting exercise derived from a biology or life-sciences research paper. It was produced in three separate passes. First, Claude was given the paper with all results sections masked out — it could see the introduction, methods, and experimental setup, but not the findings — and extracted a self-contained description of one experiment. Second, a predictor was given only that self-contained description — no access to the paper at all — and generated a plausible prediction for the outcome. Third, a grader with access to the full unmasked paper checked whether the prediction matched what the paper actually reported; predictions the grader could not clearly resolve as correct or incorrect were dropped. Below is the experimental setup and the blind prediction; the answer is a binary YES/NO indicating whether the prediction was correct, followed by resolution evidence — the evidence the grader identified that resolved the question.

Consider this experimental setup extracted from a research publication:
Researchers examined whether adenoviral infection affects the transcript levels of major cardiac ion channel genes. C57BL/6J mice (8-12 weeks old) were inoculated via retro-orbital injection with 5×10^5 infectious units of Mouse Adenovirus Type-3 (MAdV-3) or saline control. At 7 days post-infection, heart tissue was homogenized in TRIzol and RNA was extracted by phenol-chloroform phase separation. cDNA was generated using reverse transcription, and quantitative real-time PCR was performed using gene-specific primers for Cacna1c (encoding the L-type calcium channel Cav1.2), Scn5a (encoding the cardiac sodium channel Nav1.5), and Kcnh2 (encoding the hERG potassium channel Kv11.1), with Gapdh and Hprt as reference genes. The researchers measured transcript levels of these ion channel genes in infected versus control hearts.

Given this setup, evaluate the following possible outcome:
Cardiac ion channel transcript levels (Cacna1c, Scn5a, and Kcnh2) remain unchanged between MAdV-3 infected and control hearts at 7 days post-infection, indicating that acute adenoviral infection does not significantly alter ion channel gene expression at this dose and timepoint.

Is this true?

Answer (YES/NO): NO